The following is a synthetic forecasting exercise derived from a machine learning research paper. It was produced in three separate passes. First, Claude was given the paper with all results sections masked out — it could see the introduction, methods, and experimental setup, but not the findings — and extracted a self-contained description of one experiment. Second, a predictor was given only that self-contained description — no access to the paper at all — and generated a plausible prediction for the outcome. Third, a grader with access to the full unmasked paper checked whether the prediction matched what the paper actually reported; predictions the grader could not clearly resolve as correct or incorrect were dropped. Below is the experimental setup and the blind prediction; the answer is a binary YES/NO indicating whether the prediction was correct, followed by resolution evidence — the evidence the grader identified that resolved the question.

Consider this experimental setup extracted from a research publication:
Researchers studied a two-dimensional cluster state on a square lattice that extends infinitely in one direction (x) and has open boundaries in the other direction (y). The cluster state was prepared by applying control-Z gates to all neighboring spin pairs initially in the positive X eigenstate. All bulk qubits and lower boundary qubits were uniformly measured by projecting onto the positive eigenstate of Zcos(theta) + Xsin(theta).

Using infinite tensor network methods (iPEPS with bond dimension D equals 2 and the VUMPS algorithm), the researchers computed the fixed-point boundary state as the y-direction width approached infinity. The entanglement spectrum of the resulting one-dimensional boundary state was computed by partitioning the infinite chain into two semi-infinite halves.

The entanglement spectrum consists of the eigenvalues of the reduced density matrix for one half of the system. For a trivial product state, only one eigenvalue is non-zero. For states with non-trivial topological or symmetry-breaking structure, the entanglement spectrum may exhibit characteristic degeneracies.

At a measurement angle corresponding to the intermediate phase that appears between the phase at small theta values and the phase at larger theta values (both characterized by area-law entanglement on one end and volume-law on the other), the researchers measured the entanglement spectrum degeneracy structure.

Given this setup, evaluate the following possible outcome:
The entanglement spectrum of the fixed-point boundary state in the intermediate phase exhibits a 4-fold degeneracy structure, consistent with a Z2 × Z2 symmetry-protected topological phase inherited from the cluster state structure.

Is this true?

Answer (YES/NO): NO